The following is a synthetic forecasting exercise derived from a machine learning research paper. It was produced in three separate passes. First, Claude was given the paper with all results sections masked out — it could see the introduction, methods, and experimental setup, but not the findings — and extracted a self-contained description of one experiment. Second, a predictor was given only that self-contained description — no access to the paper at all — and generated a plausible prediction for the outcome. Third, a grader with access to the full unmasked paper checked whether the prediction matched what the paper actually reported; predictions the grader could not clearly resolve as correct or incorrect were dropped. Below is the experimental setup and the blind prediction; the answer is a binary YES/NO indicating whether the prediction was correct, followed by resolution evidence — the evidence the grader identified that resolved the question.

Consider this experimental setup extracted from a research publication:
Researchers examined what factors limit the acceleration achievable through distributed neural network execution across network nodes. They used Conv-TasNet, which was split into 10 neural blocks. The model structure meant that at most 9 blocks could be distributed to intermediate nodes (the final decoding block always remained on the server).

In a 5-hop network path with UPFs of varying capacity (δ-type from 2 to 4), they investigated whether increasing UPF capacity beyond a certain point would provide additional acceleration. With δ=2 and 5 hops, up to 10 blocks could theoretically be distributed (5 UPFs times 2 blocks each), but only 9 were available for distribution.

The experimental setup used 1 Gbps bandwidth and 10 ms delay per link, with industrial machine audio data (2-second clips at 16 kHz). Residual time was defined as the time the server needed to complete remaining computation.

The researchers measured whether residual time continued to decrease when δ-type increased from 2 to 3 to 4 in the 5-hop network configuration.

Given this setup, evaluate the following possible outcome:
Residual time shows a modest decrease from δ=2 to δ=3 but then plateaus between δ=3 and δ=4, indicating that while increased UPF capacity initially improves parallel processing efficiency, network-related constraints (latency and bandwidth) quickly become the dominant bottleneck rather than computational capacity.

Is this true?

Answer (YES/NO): NO